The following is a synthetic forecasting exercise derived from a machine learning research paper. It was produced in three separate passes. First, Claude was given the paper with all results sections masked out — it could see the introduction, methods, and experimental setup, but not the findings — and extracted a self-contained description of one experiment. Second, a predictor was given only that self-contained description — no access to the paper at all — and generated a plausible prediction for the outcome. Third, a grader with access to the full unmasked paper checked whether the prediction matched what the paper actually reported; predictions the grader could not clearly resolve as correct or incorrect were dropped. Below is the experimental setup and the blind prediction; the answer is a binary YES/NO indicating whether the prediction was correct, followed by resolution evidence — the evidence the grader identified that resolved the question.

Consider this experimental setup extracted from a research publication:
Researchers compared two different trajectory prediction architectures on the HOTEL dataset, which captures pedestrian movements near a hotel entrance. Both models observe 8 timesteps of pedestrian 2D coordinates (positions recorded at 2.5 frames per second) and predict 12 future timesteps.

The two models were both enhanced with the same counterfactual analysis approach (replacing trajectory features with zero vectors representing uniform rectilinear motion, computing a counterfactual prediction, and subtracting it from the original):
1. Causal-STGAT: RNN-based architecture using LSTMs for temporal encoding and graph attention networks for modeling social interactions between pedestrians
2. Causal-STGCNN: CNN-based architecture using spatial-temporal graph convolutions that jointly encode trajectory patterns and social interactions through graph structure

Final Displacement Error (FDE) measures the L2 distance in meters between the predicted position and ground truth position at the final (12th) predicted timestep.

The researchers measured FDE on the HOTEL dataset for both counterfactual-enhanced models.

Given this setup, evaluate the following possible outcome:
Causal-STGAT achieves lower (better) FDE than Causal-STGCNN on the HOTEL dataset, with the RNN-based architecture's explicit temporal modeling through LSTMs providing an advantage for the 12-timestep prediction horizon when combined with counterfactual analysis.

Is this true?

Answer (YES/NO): NO